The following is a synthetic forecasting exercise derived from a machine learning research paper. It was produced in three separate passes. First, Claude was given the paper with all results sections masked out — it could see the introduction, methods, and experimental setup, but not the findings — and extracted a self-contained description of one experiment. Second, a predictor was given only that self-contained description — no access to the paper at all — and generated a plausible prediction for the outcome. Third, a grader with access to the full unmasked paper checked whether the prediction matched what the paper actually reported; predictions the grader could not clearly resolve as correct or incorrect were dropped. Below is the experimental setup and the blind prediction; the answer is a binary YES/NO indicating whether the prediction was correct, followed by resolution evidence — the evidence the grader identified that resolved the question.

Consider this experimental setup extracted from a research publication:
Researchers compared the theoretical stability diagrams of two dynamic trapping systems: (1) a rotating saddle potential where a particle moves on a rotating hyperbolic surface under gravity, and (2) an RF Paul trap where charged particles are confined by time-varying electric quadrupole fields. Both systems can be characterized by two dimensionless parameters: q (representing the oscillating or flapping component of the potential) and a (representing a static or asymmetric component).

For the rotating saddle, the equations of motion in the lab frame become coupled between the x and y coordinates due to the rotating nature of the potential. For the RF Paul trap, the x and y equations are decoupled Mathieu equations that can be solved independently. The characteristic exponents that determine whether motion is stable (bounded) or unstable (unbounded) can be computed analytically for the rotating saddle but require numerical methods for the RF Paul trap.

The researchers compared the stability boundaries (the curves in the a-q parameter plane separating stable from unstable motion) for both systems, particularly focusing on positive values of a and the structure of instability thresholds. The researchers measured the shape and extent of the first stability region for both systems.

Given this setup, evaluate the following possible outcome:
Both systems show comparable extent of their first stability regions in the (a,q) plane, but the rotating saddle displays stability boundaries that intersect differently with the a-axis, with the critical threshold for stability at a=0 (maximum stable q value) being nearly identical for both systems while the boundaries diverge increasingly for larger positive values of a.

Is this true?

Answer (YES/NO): NO